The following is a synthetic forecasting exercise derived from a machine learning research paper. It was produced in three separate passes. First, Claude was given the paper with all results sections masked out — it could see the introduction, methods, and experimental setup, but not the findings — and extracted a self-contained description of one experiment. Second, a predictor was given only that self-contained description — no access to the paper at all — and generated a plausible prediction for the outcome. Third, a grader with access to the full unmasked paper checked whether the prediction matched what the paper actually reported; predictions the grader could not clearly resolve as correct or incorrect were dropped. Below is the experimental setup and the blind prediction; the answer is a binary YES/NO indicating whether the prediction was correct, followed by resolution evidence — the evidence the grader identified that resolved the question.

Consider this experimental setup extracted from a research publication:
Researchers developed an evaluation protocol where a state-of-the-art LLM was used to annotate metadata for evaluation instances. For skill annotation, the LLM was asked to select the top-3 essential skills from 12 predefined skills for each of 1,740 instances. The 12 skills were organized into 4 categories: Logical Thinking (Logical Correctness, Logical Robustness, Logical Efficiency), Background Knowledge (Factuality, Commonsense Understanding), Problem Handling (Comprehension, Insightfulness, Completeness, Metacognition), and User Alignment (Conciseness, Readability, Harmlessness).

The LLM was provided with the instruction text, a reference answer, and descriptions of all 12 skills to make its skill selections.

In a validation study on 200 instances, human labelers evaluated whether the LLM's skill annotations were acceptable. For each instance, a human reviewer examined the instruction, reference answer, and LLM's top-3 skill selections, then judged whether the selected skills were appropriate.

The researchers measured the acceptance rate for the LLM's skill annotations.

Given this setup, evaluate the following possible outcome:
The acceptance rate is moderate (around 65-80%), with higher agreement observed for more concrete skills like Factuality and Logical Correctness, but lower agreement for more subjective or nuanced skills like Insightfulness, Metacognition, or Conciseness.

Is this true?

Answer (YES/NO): NO